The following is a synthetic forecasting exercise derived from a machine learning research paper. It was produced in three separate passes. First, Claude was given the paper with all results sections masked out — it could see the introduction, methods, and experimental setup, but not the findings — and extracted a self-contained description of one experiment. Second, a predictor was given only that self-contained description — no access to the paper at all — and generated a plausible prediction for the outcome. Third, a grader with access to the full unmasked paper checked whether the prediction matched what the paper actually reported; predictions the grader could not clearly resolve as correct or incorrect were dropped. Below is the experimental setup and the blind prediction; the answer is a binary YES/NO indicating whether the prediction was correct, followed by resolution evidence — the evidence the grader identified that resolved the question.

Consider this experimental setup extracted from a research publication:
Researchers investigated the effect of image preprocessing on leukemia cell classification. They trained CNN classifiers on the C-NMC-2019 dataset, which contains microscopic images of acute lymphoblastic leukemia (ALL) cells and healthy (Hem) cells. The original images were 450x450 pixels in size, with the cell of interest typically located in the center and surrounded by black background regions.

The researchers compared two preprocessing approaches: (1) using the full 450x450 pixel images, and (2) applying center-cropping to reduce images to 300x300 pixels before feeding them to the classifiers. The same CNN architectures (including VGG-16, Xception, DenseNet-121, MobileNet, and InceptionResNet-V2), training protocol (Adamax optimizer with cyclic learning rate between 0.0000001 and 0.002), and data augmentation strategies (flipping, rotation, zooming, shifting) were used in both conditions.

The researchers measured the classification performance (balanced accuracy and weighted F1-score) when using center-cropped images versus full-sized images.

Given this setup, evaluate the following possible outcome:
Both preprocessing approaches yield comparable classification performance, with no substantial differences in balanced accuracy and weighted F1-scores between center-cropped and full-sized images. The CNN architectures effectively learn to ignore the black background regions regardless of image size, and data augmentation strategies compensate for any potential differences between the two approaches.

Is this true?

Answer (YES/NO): NO